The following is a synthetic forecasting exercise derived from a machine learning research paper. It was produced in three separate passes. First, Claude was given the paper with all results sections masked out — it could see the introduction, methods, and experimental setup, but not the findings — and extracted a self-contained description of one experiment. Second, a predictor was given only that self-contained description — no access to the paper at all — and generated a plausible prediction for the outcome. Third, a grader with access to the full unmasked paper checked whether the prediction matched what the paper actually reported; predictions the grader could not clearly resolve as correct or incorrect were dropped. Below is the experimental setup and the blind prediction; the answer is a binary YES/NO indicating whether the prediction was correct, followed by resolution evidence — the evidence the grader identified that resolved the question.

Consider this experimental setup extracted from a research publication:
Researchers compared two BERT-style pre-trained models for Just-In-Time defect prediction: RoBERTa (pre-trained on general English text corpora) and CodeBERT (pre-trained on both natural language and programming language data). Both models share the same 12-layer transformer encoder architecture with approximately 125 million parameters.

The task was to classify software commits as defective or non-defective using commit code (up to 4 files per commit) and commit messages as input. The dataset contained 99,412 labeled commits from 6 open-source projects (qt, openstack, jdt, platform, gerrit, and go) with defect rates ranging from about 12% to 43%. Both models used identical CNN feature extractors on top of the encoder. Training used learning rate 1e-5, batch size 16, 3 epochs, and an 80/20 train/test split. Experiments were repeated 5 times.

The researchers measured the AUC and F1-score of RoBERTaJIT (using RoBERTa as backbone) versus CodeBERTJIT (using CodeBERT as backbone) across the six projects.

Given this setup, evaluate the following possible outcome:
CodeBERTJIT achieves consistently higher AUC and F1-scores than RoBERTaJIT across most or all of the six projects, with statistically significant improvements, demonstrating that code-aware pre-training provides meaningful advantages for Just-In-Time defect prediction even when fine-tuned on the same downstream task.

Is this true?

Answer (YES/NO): NO